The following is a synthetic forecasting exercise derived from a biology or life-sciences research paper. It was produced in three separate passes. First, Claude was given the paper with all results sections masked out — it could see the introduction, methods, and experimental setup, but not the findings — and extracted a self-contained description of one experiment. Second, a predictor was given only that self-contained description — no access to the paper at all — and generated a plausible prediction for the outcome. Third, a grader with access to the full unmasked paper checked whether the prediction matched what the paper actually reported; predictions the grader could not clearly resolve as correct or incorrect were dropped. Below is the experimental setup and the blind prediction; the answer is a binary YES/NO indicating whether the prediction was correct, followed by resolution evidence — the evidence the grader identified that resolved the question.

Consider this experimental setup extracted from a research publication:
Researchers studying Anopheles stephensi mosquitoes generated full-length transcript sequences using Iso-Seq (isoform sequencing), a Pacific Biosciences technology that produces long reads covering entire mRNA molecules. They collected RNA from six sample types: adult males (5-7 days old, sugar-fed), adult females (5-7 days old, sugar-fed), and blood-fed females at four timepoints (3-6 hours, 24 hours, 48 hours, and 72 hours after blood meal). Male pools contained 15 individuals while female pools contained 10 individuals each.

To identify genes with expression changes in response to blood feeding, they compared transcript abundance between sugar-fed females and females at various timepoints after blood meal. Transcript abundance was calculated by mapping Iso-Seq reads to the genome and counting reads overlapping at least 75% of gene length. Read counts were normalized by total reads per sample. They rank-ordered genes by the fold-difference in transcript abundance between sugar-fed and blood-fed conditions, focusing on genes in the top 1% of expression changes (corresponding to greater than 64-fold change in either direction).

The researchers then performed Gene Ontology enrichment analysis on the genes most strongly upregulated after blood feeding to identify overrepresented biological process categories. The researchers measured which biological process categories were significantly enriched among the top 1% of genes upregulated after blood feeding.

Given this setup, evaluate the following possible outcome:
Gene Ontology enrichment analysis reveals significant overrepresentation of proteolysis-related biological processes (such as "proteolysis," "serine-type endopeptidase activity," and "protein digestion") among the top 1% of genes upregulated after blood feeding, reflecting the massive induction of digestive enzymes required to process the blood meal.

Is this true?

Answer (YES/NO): NO